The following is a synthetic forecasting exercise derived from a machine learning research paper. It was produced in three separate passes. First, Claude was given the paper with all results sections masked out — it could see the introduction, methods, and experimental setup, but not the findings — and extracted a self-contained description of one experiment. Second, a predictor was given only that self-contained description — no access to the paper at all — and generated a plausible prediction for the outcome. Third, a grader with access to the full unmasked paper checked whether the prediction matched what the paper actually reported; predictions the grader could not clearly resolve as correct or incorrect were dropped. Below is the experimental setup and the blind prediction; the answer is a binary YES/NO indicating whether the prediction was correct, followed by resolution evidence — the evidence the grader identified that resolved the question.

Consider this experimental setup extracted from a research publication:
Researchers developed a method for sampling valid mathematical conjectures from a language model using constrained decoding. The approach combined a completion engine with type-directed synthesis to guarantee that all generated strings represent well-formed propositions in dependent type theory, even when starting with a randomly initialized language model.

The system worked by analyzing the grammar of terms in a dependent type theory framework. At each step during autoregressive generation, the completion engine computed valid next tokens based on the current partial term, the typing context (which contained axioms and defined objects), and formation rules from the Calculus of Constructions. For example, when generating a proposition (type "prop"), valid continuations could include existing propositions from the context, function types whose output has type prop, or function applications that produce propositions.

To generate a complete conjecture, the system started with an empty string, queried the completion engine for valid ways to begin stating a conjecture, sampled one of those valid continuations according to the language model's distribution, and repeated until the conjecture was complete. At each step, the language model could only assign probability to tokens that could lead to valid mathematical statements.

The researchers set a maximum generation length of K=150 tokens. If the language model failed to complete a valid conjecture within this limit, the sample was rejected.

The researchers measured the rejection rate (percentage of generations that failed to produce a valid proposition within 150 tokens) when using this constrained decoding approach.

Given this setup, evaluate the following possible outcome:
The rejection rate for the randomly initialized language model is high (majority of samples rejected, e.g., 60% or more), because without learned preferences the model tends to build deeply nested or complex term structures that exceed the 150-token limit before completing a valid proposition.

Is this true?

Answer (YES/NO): NO